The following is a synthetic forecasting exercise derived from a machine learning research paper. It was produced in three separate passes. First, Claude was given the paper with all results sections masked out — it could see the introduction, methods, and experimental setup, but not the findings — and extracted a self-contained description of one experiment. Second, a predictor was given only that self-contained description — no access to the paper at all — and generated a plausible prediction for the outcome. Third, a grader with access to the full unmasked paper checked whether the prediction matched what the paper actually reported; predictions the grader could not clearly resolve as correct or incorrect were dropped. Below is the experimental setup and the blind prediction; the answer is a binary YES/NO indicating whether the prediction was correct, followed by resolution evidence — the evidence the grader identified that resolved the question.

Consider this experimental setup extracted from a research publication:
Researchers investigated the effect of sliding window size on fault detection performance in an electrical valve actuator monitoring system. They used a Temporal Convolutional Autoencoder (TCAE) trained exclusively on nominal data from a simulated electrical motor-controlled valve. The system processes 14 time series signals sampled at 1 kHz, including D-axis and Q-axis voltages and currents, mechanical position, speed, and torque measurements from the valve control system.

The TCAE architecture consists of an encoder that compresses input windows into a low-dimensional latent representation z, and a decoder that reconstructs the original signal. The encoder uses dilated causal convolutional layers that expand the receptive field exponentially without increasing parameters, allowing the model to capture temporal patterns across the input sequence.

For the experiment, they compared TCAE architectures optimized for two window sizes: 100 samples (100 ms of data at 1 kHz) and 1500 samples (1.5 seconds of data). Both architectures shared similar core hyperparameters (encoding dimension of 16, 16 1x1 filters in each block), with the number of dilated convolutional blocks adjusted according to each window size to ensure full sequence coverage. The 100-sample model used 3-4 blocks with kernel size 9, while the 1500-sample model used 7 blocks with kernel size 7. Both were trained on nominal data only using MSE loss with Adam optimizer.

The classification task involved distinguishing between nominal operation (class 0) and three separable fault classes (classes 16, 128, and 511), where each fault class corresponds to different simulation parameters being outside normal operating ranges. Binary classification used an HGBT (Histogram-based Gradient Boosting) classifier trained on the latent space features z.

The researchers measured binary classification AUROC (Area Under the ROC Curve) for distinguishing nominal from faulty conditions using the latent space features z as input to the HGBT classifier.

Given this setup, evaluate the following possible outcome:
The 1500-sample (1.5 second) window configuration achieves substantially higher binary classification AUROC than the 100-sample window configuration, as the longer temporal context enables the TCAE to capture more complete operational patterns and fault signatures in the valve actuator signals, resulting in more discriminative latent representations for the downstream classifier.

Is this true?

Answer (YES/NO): YES